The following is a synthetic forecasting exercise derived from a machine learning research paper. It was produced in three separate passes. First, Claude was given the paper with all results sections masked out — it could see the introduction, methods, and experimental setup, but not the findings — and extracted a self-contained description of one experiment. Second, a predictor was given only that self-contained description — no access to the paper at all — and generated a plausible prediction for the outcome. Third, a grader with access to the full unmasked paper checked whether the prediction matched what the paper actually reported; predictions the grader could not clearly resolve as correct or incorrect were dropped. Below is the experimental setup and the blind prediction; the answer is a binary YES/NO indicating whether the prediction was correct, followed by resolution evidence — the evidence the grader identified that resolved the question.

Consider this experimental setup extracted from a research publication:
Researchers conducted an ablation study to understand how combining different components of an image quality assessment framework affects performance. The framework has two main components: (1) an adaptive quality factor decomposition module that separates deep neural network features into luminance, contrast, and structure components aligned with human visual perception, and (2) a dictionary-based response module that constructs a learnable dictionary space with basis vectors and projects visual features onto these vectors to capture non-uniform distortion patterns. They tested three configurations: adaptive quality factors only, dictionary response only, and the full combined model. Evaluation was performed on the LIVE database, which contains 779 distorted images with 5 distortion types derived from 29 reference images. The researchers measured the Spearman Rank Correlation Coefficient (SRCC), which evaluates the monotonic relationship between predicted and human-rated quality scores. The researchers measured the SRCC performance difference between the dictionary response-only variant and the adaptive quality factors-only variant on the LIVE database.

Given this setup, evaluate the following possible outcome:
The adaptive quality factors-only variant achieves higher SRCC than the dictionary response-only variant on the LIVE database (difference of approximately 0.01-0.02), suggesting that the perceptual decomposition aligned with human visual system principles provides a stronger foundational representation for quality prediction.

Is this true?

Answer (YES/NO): NO